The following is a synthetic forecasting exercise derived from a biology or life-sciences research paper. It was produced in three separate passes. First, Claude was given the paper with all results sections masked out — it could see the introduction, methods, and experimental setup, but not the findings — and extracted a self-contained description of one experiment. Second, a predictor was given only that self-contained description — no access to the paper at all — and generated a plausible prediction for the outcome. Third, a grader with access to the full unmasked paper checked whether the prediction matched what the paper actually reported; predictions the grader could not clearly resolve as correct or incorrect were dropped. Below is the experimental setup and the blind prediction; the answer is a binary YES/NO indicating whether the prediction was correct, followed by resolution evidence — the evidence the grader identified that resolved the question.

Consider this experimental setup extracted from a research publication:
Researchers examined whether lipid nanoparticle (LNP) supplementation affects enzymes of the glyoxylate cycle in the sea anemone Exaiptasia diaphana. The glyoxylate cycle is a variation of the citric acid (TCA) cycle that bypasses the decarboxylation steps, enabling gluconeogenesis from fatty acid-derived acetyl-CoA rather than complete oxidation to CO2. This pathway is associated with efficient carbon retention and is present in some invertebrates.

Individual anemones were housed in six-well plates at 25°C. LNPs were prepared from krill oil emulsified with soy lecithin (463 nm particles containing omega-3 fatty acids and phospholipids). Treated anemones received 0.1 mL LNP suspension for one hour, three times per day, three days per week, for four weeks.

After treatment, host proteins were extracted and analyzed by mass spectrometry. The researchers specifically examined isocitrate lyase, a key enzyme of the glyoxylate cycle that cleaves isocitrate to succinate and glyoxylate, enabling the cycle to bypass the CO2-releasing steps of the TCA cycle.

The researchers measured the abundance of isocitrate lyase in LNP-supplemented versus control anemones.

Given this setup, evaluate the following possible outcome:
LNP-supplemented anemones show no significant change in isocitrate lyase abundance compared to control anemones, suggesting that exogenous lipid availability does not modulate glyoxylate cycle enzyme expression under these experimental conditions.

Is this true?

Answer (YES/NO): NO